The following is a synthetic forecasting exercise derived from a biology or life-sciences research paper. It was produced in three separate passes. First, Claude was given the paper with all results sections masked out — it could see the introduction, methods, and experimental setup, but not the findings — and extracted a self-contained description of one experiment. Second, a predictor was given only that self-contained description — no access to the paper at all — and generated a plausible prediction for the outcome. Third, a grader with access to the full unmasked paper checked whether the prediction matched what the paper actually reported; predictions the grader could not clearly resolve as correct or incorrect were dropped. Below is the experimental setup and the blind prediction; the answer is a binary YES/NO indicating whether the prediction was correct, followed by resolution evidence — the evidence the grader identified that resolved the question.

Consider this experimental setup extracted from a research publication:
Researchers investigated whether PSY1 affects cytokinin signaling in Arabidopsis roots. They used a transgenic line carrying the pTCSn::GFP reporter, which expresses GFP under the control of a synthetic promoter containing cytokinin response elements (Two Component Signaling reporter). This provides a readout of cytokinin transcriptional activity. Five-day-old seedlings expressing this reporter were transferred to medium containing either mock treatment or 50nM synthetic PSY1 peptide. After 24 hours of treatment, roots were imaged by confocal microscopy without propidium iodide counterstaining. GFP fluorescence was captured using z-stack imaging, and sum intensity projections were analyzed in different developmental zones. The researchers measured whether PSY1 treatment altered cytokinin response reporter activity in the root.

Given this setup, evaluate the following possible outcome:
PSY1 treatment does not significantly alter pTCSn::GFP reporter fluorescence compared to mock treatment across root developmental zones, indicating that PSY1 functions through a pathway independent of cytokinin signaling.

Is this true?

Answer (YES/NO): YES